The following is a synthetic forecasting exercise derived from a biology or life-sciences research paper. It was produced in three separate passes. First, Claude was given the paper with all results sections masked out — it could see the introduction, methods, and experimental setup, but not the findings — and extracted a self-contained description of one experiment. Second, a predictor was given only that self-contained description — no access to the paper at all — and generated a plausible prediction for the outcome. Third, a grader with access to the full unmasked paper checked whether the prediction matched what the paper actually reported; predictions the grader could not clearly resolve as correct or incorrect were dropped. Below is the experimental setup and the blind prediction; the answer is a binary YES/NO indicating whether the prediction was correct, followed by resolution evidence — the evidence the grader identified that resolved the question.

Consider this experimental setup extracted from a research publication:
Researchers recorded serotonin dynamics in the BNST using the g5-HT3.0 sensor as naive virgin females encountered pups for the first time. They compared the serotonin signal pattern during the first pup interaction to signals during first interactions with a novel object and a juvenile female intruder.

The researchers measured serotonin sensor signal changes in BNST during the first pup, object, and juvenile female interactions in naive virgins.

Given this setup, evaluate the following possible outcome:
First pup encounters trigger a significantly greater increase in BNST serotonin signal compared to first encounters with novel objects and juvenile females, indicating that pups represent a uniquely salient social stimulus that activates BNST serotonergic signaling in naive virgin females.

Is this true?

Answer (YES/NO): NO